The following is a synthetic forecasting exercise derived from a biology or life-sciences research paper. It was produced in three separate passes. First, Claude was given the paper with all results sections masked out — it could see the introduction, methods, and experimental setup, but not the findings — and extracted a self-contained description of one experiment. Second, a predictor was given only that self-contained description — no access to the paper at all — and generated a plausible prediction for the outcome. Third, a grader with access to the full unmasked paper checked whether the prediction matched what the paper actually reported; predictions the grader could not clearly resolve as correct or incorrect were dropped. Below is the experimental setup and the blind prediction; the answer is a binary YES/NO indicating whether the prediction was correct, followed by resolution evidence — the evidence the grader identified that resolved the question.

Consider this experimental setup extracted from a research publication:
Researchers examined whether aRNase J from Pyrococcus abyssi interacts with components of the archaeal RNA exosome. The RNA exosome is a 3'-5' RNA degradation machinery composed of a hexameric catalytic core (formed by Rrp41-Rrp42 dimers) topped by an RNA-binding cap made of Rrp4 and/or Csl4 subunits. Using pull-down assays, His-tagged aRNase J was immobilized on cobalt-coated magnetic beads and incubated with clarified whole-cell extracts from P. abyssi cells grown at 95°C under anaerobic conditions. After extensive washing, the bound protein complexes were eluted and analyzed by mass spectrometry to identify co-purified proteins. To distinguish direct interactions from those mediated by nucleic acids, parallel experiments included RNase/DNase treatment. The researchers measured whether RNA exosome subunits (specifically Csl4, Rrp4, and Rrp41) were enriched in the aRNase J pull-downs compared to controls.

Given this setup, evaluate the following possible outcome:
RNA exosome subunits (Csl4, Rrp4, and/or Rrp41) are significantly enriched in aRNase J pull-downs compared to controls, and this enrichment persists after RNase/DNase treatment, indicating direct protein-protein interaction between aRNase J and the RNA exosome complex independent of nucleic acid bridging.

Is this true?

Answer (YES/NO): YES